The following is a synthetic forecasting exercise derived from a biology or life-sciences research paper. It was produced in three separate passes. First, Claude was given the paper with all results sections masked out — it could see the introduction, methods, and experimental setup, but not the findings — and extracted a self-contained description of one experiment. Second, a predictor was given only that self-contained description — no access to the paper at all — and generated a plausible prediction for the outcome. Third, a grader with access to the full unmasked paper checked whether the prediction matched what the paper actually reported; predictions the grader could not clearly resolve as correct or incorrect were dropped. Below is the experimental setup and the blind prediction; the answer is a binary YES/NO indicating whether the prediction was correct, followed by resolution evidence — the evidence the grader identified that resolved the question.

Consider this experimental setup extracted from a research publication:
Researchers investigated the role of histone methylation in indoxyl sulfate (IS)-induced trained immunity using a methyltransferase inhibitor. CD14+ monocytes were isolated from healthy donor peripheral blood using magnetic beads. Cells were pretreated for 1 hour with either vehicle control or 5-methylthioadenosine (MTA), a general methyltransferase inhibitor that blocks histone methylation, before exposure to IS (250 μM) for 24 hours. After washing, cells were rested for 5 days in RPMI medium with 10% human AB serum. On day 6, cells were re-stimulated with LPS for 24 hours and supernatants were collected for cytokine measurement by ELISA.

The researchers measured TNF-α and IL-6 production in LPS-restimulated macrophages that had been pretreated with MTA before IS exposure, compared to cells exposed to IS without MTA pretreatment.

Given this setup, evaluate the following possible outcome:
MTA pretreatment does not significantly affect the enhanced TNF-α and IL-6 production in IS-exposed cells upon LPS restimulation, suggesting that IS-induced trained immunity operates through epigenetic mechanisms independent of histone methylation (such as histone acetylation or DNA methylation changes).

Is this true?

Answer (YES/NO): NO